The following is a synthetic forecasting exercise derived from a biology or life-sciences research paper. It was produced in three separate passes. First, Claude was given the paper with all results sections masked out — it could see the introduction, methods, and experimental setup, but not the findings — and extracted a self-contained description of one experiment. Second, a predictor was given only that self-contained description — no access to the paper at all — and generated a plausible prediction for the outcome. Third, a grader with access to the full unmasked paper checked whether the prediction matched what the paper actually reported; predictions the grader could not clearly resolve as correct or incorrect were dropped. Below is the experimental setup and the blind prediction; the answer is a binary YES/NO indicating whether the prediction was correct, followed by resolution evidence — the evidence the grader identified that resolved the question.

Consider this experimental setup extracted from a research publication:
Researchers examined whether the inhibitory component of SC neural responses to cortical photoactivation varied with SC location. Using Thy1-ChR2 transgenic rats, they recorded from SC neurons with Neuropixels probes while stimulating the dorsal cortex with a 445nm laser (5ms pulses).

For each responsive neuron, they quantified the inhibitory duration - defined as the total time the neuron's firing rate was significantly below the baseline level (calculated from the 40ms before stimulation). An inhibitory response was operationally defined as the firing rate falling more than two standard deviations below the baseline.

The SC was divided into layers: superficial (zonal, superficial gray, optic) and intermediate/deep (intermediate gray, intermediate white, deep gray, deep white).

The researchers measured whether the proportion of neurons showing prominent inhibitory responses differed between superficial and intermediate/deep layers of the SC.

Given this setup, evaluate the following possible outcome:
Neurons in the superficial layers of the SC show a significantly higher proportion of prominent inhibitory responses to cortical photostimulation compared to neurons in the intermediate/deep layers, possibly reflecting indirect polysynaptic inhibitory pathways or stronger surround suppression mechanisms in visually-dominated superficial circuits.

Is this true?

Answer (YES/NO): NO